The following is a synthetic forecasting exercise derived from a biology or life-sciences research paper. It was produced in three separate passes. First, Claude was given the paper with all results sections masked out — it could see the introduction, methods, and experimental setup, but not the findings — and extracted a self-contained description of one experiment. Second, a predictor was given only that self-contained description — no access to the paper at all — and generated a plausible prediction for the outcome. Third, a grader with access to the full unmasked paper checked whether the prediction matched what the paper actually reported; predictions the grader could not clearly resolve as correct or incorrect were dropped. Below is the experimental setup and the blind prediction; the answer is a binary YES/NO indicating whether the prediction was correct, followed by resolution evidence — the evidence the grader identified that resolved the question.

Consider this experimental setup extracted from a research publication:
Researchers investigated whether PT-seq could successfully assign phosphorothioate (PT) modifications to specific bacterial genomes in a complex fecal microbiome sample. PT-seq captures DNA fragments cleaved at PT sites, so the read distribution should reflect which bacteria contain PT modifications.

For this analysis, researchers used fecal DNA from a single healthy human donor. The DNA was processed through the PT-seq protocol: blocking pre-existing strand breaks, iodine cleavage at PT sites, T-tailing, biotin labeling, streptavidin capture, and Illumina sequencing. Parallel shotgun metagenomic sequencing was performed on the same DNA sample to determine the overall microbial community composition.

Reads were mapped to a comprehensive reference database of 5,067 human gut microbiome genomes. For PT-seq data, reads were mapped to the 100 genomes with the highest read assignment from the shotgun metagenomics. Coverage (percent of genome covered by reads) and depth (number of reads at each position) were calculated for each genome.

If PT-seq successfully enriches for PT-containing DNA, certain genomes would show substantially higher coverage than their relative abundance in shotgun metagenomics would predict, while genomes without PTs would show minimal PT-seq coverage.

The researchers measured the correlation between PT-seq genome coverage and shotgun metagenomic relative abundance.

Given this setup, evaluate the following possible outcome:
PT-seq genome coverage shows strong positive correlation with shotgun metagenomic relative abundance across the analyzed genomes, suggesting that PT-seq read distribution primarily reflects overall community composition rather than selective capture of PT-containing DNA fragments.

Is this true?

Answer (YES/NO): NO